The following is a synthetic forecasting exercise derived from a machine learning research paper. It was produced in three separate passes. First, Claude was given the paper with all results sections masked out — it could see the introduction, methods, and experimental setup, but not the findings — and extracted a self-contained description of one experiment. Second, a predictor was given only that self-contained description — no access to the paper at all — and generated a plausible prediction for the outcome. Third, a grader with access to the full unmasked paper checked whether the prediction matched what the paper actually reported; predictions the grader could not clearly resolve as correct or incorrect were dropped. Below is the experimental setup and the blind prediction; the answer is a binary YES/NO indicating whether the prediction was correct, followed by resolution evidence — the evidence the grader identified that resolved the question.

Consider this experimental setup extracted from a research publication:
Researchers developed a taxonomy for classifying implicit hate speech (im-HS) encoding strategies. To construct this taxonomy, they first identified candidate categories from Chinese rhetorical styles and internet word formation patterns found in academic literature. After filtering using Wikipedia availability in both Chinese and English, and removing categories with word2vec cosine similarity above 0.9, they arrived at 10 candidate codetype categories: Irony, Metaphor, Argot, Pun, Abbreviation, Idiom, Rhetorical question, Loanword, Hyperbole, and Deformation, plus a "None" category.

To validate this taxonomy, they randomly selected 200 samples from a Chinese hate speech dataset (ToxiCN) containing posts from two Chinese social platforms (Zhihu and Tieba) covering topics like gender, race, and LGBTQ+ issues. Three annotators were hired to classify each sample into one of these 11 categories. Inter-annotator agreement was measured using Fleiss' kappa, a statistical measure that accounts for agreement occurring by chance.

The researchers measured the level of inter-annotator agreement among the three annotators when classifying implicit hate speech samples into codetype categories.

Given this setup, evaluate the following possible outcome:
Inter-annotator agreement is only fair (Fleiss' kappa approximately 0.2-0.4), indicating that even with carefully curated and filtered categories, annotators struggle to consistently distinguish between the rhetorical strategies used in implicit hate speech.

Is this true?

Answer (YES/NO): NO